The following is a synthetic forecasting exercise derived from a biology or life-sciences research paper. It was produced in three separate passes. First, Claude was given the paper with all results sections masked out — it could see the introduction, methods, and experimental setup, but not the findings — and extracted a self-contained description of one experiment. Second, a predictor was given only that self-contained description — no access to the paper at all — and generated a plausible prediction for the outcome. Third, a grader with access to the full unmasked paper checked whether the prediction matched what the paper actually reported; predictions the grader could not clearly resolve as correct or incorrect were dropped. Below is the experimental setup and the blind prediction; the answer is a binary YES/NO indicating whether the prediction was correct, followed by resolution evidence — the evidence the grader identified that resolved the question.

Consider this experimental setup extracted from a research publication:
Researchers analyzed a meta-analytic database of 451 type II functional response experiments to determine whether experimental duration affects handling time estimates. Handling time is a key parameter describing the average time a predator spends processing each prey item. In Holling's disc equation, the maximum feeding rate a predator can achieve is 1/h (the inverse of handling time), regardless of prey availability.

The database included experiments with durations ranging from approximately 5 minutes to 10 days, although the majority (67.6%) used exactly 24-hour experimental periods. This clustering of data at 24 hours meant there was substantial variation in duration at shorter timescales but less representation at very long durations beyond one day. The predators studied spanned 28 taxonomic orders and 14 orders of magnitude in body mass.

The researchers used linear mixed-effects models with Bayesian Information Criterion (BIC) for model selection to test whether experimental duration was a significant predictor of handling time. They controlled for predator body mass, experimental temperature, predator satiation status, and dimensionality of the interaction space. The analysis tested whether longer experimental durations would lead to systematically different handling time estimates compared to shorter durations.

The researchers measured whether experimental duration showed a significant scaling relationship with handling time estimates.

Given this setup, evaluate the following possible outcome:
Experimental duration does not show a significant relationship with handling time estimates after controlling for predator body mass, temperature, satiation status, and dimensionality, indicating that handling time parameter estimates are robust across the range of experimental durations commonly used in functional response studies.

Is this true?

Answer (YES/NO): YES